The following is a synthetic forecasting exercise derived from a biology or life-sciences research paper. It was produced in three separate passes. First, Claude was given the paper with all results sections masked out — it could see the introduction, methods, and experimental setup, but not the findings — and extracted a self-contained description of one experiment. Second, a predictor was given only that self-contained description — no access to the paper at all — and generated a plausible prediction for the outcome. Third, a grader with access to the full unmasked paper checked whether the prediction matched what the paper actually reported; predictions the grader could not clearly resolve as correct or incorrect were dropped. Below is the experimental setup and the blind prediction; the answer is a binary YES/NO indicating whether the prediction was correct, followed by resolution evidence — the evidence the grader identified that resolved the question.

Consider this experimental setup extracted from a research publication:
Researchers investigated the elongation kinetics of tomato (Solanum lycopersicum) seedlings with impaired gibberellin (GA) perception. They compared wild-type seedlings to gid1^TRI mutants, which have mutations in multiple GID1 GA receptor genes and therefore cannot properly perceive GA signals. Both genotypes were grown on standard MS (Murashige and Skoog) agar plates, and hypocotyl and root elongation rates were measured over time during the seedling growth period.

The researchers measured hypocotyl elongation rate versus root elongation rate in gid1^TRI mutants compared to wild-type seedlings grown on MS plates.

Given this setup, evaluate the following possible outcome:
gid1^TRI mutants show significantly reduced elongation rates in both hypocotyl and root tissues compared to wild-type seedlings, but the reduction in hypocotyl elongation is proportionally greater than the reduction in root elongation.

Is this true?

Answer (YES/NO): YES